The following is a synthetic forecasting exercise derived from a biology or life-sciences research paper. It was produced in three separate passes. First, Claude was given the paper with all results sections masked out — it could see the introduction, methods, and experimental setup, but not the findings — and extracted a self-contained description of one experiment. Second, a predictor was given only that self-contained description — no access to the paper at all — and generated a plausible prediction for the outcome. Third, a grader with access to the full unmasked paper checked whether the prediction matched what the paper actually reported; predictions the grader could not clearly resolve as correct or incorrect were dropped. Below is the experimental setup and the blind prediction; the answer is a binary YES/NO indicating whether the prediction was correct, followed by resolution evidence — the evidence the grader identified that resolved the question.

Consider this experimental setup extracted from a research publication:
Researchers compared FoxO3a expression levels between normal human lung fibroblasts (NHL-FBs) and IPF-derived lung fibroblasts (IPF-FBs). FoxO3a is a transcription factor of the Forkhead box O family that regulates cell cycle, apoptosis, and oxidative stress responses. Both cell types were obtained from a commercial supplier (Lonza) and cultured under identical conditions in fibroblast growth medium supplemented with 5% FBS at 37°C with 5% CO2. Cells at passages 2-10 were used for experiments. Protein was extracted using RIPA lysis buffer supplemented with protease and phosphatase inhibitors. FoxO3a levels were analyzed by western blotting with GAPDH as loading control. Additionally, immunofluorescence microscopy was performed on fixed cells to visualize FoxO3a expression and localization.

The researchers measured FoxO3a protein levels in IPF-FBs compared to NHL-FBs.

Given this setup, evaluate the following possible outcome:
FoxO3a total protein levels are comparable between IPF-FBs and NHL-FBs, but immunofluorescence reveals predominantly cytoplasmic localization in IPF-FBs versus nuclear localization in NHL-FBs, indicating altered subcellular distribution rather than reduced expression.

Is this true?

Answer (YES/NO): NO